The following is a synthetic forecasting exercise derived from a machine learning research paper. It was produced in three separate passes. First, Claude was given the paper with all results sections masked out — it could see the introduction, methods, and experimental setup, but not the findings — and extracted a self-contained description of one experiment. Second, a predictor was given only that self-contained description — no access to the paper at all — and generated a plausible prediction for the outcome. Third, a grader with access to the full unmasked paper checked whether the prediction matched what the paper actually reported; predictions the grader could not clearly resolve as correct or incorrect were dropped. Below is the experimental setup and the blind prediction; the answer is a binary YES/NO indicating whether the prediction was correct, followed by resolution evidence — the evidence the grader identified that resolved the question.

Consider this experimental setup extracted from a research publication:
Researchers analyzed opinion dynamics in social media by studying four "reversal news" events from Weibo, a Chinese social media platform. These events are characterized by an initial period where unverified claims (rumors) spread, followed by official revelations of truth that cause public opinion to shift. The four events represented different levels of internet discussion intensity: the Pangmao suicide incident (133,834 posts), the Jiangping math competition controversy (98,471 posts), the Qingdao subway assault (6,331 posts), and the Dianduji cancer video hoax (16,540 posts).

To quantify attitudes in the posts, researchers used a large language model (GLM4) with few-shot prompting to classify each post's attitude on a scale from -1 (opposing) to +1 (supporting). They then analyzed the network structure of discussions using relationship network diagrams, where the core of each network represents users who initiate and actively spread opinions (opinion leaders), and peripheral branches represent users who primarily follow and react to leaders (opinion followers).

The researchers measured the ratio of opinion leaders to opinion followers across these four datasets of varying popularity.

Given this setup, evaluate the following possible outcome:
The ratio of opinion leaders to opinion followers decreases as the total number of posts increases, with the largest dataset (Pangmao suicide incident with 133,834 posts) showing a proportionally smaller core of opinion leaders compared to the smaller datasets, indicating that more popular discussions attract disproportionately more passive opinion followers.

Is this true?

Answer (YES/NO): NO